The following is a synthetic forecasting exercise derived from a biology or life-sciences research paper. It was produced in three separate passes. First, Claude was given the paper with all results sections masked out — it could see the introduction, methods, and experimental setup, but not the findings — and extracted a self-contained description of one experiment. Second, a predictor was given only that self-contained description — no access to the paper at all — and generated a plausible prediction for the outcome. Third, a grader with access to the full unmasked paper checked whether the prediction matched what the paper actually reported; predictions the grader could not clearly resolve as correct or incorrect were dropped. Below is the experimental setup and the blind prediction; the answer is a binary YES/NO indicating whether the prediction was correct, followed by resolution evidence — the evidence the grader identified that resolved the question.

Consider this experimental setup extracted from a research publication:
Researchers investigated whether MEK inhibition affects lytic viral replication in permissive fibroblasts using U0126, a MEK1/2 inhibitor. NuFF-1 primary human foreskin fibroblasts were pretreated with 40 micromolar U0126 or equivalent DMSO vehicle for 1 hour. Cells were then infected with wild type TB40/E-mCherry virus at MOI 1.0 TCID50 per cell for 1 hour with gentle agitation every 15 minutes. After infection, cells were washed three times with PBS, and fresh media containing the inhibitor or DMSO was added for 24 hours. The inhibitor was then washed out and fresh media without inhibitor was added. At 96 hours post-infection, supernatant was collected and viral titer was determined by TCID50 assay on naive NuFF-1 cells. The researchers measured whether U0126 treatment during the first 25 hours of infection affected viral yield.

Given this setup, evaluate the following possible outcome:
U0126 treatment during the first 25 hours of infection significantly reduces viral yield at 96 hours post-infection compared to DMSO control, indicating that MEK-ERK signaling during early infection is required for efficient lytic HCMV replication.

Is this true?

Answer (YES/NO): NO